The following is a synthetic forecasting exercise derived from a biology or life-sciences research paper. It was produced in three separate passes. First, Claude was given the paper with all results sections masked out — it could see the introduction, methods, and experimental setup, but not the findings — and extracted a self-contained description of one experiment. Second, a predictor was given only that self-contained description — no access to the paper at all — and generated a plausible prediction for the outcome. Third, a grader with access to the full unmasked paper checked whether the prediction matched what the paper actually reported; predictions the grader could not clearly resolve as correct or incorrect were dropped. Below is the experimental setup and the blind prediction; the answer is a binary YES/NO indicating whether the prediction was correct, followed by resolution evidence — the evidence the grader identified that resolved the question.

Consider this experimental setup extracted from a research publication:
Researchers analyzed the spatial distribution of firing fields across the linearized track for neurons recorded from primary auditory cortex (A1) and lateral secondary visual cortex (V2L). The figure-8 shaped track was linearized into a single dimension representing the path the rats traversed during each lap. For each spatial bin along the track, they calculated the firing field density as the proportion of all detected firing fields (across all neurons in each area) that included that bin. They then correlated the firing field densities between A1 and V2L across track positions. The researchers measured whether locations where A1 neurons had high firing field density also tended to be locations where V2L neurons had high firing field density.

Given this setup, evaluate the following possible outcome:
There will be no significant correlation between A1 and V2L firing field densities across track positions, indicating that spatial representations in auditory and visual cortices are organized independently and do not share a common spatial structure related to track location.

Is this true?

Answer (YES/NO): NO